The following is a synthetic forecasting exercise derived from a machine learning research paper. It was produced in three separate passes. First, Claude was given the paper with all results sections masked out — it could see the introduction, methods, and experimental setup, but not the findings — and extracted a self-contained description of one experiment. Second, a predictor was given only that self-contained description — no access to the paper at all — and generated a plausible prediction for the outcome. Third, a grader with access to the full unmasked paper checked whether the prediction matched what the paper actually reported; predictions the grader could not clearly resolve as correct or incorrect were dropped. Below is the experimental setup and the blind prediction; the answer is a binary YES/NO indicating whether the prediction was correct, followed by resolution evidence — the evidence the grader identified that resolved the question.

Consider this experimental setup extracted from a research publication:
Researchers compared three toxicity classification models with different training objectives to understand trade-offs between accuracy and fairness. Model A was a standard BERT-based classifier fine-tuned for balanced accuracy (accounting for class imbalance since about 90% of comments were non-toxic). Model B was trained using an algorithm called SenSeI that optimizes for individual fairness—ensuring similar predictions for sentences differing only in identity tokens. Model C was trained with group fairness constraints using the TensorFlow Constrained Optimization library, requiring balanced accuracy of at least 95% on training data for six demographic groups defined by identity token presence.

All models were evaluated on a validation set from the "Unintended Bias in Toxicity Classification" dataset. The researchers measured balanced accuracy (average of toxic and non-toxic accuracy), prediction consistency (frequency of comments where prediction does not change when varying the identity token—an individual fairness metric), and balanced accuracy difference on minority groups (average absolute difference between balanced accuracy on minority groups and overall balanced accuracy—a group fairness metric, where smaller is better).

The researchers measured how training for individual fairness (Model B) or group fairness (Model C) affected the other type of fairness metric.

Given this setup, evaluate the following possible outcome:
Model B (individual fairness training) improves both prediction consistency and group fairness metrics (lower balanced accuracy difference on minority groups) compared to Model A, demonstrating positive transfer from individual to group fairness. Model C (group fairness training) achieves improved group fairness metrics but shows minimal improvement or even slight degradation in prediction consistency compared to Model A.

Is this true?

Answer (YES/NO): NO